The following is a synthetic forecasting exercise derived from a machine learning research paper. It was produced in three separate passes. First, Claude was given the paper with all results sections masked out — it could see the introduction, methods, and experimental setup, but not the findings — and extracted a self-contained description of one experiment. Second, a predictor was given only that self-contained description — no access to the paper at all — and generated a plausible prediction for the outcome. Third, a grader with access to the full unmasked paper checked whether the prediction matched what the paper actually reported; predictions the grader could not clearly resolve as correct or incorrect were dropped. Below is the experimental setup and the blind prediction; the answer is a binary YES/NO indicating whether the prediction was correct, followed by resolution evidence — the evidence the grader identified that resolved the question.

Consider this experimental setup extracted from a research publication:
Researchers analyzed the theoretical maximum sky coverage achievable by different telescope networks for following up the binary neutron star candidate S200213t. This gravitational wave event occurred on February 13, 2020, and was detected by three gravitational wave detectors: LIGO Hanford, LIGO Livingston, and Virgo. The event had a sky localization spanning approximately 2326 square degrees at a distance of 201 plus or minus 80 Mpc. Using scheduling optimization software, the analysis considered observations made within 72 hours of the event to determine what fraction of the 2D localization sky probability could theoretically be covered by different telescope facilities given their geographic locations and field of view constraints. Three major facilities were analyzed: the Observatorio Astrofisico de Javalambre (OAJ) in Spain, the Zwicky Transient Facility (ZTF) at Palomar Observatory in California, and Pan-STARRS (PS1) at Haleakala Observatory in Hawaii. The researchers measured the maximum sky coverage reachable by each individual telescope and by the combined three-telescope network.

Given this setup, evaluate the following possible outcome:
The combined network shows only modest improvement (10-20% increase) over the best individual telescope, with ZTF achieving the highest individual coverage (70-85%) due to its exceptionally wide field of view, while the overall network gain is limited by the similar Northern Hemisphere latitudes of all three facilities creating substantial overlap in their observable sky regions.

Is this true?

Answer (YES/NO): YES